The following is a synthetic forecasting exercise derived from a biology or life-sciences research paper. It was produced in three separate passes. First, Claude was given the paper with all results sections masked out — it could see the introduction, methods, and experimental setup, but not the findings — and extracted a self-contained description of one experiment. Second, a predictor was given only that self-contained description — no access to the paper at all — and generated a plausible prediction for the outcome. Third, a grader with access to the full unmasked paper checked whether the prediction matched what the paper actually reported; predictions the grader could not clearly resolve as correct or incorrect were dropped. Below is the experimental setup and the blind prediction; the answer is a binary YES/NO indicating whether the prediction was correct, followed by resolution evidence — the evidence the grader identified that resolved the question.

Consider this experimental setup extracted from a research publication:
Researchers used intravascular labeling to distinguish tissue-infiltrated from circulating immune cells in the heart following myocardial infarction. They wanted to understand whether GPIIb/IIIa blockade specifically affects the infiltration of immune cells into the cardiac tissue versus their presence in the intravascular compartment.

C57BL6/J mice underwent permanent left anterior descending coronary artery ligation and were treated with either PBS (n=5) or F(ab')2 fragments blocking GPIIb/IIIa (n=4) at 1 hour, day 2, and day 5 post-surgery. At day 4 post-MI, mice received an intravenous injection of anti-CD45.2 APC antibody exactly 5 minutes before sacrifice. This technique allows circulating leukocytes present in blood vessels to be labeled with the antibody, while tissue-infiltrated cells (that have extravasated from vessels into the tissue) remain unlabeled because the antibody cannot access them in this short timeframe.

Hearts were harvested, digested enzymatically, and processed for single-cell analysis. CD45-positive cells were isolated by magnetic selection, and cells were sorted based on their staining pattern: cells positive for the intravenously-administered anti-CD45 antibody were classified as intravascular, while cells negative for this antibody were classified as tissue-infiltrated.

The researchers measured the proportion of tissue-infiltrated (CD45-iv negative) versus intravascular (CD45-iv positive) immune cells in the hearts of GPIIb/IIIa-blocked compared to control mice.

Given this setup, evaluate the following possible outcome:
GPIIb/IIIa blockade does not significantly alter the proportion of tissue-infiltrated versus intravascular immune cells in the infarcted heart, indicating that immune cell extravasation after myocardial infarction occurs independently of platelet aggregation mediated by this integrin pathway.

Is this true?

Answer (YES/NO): YES